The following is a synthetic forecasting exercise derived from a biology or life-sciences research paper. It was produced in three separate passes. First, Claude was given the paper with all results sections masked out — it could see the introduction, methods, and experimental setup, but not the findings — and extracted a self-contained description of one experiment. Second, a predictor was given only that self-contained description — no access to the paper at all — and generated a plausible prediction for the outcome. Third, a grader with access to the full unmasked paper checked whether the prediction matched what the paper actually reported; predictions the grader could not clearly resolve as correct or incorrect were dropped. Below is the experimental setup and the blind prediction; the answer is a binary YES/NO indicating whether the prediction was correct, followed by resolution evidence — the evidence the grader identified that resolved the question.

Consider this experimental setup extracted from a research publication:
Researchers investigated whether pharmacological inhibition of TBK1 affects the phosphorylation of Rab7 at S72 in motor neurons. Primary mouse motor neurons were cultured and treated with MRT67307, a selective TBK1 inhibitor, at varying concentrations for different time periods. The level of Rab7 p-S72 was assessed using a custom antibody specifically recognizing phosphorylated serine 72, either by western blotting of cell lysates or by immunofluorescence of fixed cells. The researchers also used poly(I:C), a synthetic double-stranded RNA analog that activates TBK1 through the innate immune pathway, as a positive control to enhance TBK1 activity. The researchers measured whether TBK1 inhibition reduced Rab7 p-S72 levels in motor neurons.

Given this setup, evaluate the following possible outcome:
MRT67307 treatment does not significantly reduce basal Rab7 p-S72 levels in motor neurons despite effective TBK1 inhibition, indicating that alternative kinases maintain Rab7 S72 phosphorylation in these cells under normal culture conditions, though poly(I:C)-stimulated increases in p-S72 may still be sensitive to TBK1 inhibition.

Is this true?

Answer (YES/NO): NO